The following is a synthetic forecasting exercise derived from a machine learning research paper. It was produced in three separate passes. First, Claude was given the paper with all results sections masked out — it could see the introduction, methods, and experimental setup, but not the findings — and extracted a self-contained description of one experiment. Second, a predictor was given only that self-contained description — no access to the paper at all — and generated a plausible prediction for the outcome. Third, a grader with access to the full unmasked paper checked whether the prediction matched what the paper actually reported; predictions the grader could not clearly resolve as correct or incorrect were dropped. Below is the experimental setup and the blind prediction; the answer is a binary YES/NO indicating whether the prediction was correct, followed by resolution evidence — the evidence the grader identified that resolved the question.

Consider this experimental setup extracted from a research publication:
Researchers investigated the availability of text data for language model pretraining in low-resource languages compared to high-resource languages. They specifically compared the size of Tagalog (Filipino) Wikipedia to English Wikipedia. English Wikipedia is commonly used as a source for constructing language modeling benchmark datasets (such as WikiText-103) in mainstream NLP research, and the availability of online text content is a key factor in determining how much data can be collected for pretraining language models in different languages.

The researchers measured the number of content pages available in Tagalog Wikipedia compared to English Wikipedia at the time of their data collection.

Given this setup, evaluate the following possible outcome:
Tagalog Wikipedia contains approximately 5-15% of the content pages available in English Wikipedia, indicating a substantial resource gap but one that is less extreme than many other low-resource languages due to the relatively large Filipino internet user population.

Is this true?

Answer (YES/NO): NO